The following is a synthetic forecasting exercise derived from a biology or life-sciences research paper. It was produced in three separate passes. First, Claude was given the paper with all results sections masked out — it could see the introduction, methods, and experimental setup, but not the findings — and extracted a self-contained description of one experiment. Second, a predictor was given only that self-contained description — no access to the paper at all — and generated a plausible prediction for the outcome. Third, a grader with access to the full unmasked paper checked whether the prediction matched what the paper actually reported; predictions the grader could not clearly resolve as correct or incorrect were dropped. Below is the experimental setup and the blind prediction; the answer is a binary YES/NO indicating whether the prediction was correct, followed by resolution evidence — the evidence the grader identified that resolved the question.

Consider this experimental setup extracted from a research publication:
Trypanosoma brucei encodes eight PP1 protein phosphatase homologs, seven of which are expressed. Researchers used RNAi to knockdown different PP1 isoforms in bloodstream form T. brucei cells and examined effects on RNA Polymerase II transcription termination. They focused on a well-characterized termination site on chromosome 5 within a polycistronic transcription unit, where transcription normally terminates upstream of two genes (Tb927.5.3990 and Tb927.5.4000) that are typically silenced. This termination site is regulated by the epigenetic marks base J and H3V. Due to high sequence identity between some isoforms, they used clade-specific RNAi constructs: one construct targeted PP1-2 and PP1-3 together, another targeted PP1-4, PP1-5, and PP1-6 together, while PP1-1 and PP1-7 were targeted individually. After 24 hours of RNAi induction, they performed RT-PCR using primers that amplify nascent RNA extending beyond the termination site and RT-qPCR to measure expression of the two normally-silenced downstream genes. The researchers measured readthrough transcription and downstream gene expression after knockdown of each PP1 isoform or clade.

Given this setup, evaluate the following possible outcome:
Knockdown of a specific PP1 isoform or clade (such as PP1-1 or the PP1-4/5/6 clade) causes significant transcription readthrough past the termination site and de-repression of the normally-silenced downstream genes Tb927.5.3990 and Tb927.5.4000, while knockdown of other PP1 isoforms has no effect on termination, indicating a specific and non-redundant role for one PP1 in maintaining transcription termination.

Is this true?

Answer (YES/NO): YES